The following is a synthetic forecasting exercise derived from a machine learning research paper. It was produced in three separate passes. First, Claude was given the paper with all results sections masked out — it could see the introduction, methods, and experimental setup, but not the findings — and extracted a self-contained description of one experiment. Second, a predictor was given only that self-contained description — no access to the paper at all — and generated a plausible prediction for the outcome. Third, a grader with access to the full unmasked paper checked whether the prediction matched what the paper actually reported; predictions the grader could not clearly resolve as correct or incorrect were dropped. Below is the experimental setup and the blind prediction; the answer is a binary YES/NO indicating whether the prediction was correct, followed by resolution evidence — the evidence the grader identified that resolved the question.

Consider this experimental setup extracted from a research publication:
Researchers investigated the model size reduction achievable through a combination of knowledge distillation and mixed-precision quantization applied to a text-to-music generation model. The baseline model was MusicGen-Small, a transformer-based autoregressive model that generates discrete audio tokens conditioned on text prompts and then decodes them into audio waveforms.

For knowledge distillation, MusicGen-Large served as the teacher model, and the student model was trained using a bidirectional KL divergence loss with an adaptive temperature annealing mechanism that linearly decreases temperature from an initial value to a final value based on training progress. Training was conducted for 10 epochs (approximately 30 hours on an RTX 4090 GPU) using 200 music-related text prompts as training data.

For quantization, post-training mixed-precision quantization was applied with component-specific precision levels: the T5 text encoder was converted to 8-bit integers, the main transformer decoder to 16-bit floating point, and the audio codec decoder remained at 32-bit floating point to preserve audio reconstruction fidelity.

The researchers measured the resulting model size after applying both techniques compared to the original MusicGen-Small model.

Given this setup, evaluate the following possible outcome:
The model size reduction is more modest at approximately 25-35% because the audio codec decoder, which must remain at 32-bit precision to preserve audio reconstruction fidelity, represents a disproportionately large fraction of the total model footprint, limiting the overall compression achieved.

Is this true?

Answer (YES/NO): NO